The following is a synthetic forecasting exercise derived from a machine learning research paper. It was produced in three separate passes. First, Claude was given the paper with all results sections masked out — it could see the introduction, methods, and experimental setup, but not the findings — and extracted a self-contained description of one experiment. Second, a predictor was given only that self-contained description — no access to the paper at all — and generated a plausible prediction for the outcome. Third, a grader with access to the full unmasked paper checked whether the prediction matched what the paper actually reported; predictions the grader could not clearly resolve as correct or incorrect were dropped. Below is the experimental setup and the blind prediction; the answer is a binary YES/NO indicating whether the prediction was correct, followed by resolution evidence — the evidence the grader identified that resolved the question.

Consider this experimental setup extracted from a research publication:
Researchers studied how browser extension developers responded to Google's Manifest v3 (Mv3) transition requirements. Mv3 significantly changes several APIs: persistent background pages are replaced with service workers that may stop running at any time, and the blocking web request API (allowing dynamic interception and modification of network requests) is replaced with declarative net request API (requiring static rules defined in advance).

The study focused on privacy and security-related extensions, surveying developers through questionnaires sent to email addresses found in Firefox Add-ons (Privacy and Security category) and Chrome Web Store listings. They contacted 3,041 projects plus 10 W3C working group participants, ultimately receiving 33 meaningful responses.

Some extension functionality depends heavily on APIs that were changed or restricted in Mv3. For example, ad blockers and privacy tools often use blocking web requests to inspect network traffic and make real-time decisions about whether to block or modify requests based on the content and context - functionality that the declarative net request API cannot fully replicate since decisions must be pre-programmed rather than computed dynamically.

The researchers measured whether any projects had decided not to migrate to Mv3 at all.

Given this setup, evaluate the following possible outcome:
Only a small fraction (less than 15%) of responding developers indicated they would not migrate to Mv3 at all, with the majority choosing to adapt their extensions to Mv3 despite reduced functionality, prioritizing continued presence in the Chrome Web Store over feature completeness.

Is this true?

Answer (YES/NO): NO